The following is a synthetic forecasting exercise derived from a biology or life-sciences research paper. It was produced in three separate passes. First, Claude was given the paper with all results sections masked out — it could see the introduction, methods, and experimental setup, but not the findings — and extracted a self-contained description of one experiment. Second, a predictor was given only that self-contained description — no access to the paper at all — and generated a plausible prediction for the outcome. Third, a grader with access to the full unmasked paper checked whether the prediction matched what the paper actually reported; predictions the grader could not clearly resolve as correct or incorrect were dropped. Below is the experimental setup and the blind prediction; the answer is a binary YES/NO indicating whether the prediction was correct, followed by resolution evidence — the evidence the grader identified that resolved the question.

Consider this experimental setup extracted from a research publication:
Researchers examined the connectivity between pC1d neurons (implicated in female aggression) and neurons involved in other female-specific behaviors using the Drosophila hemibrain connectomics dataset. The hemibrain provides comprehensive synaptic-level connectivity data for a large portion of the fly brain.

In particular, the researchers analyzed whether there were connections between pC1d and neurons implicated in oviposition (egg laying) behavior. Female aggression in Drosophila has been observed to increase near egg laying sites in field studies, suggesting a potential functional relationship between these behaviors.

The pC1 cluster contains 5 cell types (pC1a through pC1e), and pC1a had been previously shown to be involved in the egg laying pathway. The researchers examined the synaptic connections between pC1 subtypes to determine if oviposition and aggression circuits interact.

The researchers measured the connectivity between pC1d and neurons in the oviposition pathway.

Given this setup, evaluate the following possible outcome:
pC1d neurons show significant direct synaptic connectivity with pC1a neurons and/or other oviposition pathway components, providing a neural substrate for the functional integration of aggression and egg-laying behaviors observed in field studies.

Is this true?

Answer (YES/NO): YES